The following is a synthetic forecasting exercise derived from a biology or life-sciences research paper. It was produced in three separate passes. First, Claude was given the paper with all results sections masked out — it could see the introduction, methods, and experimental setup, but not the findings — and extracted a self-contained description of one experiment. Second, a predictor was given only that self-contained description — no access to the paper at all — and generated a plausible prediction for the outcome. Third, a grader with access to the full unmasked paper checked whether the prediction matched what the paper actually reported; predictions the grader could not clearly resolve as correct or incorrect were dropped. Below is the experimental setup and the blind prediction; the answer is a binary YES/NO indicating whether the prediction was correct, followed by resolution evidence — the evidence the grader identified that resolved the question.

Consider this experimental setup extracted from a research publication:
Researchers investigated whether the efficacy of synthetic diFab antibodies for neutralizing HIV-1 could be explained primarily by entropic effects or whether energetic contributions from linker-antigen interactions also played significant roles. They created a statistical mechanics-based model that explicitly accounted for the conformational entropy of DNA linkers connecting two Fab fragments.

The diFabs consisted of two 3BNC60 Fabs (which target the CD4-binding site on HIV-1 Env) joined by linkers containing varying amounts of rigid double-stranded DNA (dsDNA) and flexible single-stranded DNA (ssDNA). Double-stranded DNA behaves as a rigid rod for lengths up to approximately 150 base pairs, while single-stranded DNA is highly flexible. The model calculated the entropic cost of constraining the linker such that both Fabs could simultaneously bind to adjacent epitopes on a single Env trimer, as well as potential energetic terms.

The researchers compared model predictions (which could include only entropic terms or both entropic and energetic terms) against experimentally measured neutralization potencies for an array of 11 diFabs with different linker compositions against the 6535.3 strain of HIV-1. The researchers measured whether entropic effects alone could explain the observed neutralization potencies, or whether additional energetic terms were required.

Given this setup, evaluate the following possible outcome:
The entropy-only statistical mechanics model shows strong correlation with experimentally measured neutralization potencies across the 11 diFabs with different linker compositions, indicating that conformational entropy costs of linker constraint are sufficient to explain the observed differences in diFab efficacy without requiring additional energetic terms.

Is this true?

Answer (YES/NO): YES